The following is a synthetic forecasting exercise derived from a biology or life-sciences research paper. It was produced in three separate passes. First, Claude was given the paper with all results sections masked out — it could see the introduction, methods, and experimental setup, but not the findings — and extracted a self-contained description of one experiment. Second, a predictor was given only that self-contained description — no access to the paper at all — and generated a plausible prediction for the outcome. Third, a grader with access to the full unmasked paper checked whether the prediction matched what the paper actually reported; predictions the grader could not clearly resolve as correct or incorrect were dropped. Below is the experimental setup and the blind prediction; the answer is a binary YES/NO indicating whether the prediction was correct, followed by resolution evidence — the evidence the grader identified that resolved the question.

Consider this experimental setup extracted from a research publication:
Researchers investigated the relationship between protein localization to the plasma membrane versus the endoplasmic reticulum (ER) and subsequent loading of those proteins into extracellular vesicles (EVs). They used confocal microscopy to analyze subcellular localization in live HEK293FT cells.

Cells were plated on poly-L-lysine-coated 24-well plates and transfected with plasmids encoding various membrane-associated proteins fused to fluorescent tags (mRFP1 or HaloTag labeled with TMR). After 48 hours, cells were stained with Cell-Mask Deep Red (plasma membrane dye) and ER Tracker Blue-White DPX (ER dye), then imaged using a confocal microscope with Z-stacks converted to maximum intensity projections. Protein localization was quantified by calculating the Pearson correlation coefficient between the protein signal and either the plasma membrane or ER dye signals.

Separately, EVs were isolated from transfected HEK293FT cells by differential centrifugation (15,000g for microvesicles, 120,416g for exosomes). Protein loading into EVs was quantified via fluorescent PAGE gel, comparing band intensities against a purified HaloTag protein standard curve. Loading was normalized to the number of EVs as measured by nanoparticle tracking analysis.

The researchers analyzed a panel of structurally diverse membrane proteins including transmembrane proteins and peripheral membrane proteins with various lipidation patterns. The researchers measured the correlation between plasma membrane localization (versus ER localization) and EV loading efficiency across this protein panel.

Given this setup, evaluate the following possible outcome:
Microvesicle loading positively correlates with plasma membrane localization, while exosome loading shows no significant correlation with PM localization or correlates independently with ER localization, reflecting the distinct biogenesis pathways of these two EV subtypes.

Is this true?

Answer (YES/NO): NO